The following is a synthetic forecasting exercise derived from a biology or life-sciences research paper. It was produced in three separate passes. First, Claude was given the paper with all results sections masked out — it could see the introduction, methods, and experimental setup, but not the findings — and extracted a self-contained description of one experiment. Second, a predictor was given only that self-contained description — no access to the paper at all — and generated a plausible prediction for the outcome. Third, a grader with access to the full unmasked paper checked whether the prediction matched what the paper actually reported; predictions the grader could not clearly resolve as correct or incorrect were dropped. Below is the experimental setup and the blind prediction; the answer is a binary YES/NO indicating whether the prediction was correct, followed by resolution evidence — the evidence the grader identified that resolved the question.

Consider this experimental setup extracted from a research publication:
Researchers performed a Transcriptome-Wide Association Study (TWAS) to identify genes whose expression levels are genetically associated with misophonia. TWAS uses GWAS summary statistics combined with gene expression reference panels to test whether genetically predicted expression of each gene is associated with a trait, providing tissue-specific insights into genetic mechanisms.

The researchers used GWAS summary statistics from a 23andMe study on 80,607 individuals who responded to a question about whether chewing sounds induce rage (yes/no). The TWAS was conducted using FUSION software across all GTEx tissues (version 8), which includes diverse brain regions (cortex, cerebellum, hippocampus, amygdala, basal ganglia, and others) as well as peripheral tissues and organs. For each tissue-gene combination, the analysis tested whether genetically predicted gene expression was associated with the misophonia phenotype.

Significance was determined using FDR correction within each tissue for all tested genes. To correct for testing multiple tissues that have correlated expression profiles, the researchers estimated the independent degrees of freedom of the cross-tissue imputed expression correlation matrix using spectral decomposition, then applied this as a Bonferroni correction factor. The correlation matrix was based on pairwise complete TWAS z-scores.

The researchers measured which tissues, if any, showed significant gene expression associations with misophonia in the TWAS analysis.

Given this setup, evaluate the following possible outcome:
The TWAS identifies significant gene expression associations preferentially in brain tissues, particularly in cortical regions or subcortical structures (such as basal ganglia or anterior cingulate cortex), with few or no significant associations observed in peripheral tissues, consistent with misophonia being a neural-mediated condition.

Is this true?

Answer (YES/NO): YES